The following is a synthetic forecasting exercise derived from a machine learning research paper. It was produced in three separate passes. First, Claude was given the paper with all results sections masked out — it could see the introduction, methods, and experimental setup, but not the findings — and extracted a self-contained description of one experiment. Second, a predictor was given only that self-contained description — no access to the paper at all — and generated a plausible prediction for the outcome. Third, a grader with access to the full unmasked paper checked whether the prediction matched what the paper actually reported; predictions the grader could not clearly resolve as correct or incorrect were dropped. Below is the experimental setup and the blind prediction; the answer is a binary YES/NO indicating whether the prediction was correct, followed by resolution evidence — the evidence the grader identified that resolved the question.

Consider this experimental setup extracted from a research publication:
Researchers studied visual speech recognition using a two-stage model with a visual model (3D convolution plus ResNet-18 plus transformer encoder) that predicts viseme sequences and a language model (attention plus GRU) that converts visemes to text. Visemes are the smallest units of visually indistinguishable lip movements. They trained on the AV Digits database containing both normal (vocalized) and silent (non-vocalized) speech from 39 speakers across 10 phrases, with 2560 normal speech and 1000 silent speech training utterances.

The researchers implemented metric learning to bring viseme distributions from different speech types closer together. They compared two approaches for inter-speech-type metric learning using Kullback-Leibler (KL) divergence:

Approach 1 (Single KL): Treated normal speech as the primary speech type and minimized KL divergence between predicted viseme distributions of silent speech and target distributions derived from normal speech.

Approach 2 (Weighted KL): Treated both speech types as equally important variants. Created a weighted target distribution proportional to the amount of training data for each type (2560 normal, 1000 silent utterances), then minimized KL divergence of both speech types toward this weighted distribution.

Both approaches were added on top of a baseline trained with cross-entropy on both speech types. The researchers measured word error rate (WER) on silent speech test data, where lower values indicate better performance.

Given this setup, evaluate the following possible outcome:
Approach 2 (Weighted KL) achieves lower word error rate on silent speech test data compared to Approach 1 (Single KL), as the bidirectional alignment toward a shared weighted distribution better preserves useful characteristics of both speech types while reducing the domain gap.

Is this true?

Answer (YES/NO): YES